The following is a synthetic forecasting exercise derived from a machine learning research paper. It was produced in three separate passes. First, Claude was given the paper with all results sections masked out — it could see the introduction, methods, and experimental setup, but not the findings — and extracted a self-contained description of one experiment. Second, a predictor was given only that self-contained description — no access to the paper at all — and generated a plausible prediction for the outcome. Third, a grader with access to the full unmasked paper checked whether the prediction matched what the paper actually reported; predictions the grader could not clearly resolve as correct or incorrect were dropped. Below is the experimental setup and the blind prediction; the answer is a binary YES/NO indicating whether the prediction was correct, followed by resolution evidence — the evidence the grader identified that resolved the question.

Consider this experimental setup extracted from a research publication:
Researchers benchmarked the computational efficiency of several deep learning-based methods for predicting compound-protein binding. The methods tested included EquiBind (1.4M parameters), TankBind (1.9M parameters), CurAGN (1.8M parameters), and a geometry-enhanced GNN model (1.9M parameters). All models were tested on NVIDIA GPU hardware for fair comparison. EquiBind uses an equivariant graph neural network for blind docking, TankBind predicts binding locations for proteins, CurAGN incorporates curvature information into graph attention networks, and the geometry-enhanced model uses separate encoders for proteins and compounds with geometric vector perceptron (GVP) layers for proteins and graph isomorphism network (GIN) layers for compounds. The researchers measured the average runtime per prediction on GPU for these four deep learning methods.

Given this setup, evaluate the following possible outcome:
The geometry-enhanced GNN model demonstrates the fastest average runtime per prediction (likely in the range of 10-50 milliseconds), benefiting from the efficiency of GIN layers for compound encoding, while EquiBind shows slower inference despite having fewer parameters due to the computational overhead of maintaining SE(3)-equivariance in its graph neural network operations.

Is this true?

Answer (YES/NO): NO